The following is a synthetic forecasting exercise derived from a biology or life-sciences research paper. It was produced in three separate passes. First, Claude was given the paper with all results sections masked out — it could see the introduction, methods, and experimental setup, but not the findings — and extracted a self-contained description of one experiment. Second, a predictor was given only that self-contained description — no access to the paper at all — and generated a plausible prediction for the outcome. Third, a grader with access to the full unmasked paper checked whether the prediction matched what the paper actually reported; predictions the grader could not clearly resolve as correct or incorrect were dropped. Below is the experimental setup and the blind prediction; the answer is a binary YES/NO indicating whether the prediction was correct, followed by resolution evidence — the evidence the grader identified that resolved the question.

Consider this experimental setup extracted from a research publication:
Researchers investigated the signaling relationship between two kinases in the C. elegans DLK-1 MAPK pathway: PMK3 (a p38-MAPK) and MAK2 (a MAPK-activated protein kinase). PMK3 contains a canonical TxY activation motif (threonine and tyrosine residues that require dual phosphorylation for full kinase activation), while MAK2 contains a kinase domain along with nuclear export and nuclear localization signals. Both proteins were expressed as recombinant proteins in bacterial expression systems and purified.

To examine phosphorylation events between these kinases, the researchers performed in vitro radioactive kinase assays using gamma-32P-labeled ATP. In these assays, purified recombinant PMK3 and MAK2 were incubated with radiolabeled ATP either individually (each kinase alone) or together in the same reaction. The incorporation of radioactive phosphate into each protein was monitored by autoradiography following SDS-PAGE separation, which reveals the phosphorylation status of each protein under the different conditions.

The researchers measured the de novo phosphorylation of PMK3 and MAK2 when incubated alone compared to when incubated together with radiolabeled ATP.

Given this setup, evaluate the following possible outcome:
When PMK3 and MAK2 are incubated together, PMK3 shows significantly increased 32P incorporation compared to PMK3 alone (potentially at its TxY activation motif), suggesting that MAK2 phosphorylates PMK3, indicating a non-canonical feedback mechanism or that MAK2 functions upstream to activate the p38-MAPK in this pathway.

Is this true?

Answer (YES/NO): YES